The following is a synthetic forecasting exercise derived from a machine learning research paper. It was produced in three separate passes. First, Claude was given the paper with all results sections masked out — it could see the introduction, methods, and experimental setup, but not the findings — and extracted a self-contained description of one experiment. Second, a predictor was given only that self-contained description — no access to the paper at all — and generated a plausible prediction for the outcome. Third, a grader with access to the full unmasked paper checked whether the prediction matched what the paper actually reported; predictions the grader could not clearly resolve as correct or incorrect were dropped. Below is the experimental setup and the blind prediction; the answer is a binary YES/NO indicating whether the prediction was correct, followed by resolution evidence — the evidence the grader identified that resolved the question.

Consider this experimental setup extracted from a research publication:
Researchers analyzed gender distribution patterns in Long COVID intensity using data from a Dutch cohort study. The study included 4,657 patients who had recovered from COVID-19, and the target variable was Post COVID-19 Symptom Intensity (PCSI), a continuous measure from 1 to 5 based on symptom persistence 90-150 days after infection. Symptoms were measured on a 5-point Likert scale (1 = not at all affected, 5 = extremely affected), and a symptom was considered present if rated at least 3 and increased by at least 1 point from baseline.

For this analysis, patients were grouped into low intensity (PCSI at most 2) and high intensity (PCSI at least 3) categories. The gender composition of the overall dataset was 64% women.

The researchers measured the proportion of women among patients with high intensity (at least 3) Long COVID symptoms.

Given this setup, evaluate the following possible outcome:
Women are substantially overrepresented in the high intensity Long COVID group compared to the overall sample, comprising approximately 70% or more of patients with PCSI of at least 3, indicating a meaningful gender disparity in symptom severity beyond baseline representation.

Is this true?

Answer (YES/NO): YES